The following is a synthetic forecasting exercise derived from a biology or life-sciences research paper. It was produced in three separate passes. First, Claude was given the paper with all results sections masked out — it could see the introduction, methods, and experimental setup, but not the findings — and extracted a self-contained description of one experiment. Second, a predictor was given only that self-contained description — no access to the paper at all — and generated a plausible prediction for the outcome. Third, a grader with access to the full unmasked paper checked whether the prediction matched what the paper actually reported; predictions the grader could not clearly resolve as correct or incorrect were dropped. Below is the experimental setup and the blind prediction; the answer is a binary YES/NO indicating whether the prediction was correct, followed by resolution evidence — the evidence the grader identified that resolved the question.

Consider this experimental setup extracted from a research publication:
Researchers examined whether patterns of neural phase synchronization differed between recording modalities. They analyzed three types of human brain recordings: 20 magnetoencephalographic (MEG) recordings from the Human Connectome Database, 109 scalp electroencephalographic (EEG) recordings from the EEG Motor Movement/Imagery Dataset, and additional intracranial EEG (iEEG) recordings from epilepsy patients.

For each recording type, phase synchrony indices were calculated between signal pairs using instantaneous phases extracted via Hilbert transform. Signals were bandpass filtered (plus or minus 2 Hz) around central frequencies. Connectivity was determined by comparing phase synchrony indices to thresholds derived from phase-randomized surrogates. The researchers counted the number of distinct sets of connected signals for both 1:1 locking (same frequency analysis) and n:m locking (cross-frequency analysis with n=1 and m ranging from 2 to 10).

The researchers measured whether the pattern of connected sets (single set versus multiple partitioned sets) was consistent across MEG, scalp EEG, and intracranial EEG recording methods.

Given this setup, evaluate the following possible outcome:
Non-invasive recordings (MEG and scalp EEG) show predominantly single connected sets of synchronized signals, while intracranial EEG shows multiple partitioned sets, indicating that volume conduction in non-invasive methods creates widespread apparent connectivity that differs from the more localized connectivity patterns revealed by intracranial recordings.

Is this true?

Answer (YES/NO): NO